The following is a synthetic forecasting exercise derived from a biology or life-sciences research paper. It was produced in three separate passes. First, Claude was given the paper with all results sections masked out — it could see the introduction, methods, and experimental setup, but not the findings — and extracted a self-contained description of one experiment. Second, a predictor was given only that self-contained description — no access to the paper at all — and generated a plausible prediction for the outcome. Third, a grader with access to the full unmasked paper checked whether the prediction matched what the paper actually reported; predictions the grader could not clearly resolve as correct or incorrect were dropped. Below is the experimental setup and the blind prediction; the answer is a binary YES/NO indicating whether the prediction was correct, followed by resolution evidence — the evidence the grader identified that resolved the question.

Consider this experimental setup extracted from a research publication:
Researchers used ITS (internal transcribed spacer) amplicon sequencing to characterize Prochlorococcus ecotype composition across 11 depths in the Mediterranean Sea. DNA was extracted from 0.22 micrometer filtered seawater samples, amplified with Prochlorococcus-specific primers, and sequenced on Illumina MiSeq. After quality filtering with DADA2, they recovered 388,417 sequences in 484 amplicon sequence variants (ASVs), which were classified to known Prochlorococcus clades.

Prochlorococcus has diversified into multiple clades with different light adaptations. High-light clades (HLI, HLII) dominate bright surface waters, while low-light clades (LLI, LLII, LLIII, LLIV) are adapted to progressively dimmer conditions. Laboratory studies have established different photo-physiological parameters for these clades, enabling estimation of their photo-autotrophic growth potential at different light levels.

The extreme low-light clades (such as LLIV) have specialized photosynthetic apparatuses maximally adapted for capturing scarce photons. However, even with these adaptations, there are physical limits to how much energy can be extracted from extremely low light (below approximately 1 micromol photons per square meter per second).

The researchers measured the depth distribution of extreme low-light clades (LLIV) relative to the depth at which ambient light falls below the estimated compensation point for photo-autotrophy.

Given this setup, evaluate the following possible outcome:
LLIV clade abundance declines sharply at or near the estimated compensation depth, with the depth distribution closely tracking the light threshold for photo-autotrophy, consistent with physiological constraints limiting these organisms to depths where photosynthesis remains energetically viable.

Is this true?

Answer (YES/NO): NO